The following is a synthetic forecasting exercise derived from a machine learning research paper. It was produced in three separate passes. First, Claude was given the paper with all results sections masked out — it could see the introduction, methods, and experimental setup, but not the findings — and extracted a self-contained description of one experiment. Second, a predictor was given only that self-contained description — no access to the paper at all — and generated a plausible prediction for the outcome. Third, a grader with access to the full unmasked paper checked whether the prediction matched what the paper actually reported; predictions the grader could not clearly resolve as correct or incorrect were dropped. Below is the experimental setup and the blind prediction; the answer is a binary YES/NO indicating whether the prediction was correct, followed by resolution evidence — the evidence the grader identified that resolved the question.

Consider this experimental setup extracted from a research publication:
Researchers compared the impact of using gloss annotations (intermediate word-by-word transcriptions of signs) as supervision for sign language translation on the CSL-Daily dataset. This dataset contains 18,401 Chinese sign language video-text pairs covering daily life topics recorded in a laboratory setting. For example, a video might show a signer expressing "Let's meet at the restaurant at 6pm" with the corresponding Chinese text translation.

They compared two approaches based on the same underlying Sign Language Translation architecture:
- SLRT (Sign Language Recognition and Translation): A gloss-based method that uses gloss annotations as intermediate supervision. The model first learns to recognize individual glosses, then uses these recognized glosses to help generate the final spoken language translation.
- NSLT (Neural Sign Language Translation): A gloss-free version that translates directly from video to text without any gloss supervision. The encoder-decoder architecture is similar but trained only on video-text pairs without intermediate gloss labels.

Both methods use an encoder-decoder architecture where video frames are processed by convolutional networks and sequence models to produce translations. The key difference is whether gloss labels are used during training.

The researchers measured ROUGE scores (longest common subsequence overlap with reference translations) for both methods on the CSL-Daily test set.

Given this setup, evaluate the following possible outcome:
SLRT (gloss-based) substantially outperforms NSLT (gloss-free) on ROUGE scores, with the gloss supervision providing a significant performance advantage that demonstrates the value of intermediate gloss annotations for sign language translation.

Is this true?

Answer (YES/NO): NO